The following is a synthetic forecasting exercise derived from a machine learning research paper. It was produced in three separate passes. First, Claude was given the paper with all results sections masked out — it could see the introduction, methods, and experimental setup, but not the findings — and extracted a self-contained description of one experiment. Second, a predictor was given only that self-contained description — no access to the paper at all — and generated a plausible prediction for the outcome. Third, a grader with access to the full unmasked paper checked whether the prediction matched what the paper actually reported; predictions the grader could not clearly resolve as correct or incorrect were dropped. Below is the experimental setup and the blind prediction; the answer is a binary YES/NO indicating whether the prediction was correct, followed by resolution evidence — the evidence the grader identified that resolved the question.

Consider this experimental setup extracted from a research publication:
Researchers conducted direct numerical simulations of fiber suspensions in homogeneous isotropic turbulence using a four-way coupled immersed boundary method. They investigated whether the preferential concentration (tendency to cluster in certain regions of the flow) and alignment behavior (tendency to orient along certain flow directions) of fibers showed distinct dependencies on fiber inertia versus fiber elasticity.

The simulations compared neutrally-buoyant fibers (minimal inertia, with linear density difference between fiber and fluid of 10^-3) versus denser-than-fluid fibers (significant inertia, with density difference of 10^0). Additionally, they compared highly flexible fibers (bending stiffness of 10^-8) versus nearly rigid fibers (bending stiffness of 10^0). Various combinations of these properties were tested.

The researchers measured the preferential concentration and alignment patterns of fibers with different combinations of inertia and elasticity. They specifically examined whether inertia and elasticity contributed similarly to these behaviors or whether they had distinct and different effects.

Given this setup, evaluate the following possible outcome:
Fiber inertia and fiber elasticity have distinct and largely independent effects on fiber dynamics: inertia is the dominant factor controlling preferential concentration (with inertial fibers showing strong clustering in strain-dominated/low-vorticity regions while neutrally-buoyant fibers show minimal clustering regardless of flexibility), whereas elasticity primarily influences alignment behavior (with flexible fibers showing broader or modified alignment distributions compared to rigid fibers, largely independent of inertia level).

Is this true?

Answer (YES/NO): NO